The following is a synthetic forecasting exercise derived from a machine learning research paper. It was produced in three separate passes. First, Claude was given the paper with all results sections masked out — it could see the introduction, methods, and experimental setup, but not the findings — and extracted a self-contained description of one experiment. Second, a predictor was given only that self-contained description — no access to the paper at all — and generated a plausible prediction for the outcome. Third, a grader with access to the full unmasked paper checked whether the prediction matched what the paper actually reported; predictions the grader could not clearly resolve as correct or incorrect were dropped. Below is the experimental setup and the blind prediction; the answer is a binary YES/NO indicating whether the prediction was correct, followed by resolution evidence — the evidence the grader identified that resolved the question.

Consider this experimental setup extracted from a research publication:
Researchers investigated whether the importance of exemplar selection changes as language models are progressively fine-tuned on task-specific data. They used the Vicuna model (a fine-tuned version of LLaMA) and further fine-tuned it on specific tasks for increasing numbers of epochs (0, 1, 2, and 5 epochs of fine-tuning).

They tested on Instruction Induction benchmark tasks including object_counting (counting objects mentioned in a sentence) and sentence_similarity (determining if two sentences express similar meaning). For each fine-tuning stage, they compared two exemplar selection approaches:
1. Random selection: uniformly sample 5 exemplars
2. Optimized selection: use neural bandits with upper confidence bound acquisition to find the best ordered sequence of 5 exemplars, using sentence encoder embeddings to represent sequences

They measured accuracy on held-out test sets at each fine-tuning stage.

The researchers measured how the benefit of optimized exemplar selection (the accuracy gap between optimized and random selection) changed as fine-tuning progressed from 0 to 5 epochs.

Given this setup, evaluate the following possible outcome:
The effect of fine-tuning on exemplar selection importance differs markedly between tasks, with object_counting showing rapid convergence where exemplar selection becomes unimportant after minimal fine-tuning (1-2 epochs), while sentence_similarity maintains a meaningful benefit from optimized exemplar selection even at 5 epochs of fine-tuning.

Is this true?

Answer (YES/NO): NO